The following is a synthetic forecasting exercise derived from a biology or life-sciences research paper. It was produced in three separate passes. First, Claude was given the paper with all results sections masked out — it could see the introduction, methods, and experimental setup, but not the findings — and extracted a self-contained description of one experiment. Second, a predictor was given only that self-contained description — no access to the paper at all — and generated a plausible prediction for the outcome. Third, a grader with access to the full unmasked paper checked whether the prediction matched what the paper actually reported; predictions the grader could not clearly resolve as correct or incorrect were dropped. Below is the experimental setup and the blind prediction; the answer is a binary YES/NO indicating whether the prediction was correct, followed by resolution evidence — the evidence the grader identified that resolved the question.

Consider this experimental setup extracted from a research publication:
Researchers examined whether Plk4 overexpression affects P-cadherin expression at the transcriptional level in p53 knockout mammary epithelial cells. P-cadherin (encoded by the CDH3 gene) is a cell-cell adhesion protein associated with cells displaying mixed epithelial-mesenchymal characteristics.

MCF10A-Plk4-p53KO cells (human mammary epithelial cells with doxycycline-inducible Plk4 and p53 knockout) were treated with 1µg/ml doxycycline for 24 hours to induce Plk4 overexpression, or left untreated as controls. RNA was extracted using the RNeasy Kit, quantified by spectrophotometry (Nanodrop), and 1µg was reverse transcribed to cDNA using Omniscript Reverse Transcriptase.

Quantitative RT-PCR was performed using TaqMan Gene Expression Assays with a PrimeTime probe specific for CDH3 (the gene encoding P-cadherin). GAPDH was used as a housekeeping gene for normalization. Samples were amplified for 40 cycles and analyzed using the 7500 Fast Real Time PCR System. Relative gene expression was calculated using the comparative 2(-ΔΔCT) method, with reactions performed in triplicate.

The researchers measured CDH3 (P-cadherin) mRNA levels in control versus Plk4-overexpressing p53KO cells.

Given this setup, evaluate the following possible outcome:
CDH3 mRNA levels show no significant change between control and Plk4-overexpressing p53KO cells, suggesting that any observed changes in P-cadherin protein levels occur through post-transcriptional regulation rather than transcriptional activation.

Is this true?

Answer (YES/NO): NO